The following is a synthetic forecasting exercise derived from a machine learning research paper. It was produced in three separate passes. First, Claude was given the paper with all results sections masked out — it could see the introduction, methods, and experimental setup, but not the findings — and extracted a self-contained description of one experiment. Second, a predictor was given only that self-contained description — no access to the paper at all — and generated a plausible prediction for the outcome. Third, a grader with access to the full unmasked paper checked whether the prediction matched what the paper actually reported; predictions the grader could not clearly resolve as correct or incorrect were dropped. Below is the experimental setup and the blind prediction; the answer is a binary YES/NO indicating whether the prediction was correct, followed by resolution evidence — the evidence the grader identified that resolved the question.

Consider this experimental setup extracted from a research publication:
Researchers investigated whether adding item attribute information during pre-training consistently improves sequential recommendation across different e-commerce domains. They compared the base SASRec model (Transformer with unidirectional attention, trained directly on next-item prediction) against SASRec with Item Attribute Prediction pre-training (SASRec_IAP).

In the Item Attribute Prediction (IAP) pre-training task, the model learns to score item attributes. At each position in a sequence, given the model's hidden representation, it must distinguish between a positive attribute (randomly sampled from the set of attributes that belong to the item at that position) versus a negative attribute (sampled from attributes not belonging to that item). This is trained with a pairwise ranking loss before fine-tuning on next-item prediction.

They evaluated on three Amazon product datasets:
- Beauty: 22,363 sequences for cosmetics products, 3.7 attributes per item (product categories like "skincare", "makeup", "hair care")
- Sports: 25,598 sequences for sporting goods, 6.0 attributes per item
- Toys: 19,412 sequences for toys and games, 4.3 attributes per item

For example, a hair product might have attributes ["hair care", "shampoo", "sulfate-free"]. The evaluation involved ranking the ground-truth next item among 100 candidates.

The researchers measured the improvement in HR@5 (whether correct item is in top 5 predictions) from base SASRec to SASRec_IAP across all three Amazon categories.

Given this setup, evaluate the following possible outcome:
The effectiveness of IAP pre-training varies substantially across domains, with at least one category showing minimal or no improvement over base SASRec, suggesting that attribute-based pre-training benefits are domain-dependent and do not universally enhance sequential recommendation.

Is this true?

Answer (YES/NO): NO